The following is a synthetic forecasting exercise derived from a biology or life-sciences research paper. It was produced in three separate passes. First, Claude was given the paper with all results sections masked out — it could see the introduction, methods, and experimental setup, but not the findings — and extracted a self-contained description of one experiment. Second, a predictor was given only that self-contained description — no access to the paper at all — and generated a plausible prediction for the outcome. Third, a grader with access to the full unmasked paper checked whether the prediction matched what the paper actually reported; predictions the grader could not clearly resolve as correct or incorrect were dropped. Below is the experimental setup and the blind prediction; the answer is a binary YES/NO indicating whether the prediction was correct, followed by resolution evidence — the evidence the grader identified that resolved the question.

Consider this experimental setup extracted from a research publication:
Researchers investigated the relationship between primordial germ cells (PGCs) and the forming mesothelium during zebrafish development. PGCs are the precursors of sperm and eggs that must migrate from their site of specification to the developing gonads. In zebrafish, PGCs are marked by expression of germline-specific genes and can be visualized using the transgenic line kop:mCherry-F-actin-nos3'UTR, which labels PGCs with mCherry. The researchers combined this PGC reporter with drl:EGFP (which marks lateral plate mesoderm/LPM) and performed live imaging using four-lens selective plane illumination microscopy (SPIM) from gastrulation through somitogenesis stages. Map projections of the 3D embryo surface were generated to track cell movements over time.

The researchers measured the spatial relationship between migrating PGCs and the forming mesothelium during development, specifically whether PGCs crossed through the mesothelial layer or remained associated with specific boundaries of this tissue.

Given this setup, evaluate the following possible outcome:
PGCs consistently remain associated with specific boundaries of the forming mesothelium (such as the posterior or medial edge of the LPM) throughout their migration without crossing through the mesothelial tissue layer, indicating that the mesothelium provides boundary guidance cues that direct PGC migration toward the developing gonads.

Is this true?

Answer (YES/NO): NO